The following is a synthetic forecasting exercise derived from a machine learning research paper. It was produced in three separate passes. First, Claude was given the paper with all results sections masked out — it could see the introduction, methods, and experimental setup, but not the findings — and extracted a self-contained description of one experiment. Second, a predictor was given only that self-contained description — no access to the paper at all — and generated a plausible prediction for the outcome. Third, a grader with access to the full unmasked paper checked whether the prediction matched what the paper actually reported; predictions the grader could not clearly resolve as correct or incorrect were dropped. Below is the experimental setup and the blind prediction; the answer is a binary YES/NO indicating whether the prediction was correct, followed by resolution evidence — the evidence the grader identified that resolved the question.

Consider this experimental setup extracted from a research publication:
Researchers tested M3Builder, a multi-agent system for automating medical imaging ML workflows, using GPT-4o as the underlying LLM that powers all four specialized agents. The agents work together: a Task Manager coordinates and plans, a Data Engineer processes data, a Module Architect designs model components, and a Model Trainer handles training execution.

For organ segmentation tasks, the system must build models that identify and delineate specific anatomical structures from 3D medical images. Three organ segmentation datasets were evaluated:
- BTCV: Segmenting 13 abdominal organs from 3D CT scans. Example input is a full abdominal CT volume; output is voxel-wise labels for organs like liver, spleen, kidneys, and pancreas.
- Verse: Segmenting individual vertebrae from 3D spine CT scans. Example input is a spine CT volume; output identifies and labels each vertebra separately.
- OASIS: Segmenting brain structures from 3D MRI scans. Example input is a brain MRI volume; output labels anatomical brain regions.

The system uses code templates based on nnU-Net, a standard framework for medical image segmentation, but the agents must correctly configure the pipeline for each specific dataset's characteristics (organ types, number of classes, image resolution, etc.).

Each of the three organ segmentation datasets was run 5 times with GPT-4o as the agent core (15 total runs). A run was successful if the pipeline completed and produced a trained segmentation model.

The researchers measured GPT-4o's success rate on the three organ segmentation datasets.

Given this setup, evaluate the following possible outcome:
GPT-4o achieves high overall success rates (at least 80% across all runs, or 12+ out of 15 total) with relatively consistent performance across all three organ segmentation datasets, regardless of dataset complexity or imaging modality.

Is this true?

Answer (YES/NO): NO